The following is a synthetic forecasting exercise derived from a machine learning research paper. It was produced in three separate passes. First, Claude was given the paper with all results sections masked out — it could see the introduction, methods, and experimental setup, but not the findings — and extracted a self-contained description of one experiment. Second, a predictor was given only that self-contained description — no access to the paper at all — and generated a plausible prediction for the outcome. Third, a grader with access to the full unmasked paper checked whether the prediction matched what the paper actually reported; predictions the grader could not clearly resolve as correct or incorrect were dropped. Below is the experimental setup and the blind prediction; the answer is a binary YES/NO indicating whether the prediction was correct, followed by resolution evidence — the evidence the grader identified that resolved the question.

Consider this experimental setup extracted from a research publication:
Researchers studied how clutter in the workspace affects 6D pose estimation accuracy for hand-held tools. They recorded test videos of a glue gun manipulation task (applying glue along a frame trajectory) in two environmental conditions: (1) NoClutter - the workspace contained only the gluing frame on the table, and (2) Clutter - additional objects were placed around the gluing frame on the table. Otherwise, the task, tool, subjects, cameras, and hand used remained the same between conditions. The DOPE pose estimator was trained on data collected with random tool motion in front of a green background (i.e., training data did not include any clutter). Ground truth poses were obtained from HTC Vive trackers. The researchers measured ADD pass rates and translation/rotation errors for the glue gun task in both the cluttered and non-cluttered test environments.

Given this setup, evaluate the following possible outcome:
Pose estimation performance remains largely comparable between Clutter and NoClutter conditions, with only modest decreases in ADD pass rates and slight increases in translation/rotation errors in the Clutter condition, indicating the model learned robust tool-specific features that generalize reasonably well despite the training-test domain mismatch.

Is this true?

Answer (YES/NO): NO